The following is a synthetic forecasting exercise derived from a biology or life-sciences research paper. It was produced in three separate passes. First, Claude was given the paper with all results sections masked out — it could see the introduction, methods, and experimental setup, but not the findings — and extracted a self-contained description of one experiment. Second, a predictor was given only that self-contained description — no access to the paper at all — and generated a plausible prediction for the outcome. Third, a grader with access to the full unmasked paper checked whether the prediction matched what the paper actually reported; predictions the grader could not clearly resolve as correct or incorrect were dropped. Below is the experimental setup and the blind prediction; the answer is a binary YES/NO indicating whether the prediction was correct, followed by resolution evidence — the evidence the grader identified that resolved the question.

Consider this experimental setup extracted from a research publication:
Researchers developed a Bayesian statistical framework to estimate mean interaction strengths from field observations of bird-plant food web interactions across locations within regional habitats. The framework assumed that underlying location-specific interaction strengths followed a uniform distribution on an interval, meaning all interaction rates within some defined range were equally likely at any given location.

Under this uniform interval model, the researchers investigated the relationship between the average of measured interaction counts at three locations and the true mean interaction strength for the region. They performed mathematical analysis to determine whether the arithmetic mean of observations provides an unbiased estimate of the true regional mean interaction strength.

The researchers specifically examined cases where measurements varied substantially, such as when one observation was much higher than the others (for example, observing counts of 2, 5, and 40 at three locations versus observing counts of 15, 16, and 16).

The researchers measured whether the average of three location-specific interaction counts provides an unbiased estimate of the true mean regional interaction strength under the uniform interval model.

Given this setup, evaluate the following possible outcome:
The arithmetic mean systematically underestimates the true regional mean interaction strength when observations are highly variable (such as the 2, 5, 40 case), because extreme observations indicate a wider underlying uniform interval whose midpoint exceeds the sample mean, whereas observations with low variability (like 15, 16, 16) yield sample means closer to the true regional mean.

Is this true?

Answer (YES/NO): YES